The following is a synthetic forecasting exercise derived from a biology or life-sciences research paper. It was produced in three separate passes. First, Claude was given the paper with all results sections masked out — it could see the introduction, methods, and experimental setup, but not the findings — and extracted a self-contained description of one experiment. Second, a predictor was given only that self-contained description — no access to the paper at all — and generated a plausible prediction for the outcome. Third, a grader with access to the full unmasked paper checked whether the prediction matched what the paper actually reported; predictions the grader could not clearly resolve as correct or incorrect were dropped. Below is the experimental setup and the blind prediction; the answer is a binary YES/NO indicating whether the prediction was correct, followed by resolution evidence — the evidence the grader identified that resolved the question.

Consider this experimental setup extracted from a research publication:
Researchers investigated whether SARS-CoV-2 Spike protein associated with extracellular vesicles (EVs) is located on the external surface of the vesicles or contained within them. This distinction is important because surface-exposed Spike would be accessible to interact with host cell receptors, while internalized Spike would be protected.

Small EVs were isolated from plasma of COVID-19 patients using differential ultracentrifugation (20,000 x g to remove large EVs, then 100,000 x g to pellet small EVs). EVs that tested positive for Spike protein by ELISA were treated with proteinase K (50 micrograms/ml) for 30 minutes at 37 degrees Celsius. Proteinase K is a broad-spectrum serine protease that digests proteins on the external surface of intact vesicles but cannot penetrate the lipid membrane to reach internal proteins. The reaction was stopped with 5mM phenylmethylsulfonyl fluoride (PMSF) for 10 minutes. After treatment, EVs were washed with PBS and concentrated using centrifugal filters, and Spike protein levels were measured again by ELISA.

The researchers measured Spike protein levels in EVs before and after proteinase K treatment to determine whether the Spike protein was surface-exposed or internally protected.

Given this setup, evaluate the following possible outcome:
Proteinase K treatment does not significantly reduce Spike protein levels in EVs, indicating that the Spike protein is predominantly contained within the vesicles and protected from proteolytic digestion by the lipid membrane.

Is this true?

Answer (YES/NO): NO